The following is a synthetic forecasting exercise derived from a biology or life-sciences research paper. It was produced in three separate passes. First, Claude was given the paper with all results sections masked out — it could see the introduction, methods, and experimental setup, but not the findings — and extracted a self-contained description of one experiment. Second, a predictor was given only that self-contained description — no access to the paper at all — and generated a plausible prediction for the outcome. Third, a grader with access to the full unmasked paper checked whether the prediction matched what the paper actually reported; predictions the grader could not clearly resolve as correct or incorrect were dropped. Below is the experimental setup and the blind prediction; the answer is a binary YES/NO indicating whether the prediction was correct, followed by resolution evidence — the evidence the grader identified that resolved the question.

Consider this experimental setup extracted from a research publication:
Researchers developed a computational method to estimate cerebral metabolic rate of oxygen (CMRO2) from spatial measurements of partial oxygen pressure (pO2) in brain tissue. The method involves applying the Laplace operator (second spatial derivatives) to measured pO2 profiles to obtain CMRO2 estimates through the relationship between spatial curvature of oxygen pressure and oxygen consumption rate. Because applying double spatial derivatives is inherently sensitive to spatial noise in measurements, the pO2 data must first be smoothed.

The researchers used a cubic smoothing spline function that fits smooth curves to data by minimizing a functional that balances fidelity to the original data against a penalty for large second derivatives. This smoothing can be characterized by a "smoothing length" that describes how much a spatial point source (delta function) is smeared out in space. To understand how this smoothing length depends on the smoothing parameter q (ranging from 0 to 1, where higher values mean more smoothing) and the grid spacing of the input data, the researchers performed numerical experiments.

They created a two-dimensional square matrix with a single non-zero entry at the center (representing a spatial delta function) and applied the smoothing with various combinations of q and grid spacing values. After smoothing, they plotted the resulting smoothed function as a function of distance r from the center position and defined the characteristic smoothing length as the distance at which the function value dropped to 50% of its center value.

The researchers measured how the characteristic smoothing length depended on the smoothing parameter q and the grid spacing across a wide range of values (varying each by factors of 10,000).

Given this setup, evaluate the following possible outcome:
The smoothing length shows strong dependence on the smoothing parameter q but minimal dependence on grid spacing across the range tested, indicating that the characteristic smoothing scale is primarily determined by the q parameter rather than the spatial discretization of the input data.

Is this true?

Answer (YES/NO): NO